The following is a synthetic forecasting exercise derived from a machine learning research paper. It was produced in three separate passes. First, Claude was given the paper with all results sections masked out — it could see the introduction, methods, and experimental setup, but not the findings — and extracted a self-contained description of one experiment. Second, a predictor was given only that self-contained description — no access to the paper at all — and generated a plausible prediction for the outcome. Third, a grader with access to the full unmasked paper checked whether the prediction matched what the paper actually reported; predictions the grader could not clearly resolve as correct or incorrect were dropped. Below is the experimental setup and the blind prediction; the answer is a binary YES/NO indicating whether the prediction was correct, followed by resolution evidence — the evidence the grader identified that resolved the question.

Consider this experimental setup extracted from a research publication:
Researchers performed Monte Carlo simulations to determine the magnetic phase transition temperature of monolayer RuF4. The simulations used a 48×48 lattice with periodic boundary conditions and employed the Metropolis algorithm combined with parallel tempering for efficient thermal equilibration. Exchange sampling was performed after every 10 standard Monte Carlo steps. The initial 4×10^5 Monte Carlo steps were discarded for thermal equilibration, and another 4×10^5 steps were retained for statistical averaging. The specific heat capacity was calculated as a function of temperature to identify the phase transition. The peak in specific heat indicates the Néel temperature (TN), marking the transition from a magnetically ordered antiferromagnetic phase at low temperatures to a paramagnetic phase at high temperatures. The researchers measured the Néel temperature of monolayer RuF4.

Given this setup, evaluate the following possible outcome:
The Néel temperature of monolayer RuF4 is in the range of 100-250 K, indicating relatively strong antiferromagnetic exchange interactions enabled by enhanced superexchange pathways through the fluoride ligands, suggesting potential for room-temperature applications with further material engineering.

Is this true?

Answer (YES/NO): NO